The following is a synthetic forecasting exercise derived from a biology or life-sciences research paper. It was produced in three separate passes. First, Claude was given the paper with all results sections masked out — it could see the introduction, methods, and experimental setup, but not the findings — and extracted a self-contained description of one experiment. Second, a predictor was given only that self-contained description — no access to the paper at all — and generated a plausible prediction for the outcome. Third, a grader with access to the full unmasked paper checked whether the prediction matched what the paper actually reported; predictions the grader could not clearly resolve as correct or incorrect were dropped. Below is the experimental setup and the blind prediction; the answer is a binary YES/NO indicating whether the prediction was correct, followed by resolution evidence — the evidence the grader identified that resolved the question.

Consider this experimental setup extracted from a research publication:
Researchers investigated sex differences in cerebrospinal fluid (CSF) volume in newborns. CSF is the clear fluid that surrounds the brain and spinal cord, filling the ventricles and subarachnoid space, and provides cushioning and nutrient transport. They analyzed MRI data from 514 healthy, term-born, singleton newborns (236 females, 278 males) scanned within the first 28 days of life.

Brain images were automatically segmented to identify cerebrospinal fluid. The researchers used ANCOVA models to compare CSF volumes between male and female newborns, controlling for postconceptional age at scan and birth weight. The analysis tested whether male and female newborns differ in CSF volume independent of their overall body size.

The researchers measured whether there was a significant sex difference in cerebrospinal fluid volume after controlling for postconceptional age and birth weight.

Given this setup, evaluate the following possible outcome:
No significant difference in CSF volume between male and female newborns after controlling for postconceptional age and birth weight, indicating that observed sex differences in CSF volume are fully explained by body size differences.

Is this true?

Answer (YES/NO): YES